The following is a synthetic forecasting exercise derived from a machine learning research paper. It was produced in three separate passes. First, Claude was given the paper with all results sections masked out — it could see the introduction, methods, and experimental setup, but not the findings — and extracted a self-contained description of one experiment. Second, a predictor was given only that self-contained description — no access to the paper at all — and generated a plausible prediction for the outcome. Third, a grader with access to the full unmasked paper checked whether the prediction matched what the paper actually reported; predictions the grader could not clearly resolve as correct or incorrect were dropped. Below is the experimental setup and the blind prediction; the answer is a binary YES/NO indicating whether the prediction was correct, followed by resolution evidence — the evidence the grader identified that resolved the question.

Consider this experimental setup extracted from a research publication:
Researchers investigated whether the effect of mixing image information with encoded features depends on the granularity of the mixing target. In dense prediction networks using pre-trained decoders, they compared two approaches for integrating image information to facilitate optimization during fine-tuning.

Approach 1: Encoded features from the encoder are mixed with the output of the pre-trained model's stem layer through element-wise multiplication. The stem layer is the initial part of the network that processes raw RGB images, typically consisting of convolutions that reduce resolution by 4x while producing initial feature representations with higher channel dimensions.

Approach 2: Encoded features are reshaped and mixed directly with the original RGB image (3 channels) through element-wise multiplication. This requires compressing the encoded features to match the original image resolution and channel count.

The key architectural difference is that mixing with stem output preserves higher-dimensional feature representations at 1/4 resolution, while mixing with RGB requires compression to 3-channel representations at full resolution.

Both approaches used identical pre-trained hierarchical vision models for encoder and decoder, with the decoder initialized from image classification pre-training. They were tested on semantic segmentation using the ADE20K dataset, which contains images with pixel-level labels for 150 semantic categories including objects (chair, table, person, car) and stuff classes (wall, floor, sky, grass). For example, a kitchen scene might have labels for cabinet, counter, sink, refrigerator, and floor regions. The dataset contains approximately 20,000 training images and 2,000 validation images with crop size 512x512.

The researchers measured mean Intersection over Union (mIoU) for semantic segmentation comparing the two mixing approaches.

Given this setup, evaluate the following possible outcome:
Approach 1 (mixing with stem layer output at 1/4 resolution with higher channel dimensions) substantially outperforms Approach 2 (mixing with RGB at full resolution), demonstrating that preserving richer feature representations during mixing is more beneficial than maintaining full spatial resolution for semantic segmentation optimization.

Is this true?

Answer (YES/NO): NO